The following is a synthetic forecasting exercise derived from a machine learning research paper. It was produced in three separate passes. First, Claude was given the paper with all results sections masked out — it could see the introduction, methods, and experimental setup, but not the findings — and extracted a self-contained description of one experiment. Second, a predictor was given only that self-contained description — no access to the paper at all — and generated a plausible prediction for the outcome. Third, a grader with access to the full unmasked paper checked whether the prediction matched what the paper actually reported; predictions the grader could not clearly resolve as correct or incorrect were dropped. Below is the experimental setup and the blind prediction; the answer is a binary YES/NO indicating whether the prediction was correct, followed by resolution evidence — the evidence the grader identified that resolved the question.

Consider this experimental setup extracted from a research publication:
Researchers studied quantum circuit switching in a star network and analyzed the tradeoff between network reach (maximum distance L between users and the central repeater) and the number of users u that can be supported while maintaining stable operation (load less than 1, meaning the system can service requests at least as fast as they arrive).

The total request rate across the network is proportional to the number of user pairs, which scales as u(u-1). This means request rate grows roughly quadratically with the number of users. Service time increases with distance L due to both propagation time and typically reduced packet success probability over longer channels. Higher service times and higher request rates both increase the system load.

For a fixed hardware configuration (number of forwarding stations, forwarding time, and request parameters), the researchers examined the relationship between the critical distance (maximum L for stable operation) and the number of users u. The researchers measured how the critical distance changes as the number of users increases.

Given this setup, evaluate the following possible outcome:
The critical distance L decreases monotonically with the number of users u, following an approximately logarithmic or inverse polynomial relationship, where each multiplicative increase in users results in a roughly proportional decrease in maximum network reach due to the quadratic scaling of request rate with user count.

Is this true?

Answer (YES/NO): NO